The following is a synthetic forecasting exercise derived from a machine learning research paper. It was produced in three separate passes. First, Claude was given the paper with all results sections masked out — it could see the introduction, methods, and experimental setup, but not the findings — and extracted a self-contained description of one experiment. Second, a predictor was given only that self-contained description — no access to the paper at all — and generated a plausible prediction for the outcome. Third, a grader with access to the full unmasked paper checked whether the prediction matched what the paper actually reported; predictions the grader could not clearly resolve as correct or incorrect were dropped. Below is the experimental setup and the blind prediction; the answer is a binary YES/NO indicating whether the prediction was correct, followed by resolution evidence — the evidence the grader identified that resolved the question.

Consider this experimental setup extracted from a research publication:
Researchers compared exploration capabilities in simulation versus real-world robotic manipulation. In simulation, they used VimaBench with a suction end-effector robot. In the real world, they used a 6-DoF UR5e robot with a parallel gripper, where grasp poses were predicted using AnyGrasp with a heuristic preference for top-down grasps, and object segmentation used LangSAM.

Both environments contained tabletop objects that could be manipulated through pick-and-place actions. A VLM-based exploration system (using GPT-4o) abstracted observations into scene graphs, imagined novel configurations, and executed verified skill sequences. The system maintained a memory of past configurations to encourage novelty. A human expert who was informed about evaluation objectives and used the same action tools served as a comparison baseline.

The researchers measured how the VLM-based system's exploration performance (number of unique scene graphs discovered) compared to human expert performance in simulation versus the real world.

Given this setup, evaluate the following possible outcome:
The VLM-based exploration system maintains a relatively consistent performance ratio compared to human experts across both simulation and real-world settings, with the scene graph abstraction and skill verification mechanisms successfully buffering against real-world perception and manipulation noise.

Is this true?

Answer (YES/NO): NO